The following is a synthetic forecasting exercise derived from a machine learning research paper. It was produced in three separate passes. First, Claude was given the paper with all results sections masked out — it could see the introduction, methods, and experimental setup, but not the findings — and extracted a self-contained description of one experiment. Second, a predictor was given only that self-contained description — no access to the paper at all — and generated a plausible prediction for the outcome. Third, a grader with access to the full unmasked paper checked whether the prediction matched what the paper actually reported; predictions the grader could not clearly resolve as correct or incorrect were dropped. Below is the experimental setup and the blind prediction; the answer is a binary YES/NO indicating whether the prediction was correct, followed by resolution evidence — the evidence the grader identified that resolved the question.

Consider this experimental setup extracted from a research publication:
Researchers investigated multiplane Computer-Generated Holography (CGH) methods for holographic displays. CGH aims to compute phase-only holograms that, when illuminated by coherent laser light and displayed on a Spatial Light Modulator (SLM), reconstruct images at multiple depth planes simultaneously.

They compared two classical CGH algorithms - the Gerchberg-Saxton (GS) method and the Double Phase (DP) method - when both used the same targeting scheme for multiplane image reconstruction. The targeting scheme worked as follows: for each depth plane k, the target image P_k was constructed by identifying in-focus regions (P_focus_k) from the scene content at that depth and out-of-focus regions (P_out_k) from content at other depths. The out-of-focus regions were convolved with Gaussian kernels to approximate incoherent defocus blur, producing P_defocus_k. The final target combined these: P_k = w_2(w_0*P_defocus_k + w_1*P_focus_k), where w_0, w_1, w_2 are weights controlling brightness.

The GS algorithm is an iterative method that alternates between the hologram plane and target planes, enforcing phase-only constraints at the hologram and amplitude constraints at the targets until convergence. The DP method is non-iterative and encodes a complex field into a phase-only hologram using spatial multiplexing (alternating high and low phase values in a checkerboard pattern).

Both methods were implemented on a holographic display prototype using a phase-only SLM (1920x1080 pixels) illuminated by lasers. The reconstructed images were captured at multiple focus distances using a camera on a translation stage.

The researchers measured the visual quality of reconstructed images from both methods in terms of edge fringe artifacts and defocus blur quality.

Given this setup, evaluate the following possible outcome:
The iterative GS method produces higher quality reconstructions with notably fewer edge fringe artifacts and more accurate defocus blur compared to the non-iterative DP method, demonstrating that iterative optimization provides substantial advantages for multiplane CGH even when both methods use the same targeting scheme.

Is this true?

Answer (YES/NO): NO